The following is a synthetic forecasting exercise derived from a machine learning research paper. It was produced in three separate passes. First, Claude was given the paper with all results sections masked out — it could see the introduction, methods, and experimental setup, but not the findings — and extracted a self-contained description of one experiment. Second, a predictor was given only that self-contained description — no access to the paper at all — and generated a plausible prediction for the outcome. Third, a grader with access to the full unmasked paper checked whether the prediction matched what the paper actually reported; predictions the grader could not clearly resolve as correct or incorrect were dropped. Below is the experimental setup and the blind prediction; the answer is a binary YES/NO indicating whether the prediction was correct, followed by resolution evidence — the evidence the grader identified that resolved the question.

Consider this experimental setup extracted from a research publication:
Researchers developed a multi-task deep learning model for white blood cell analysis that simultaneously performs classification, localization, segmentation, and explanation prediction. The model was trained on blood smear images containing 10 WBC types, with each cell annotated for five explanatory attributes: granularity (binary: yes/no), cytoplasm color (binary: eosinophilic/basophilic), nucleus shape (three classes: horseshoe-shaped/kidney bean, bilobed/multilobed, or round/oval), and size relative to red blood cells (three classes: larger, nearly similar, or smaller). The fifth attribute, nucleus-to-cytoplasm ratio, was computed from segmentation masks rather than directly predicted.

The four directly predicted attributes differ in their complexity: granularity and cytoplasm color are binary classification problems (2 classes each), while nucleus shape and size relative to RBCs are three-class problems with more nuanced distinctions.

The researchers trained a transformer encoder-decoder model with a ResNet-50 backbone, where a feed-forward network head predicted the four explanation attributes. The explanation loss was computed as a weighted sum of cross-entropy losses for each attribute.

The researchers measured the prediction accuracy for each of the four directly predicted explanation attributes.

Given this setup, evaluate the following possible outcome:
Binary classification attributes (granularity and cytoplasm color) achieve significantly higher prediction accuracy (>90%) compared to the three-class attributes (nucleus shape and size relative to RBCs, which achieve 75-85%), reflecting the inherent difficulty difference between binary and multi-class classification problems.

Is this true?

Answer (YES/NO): NO